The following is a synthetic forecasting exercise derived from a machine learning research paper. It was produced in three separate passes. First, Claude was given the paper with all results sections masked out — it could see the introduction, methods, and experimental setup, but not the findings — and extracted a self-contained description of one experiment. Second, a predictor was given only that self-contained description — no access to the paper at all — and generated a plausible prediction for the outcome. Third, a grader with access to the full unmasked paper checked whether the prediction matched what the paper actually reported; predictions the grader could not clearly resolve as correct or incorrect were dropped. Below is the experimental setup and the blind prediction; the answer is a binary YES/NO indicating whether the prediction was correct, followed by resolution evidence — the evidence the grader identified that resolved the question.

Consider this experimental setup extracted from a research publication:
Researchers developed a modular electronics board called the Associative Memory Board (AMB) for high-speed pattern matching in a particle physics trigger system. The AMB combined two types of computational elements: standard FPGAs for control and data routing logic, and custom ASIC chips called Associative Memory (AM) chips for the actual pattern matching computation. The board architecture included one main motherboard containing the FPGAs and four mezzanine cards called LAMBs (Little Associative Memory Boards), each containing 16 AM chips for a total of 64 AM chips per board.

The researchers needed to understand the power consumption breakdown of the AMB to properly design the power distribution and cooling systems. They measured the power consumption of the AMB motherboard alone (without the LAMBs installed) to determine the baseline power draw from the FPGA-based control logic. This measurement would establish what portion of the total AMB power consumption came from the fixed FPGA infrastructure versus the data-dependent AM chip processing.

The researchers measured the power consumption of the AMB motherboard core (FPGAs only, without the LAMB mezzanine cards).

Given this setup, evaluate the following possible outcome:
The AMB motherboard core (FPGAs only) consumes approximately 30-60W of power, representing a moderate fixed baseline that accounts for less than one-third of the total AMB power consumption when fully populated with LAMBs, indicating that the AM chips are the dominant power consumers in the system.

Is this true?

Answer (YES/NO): NO